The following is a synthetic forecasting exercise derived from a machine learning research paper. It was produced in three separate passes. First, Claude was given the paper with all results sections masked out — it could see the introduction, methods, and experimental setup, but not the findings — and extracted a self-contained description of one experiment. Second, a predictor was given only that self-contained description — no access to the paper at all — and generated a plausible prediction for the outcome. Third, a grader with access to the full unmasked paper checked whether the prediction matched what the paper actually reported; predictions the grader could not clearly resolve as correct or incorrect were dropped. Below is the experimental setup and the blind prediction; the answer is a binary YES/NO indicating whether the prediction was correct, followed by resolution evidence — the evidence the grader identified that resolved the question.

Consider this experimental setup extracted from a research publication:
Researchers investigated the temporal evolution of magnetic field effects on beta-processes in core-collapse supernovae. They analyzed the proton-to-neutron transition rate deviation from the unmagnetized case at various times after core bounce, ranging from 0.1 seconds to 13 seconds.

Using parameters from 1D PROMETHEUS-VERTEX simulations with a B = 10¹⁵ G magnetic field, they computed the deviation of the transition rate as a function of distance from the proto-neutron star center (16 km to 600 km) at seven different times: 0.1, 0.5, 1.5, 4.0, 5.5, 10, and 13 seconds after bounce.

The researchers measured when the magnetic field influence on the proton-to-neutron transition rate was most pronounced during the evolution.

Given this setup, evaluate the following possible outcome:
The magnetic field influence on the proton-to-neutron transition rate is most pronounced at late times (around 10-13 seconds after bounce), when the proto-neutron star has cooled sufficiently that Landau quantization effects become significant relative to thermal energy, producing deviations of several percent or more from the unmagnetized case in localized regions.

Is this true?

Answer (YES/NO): NO